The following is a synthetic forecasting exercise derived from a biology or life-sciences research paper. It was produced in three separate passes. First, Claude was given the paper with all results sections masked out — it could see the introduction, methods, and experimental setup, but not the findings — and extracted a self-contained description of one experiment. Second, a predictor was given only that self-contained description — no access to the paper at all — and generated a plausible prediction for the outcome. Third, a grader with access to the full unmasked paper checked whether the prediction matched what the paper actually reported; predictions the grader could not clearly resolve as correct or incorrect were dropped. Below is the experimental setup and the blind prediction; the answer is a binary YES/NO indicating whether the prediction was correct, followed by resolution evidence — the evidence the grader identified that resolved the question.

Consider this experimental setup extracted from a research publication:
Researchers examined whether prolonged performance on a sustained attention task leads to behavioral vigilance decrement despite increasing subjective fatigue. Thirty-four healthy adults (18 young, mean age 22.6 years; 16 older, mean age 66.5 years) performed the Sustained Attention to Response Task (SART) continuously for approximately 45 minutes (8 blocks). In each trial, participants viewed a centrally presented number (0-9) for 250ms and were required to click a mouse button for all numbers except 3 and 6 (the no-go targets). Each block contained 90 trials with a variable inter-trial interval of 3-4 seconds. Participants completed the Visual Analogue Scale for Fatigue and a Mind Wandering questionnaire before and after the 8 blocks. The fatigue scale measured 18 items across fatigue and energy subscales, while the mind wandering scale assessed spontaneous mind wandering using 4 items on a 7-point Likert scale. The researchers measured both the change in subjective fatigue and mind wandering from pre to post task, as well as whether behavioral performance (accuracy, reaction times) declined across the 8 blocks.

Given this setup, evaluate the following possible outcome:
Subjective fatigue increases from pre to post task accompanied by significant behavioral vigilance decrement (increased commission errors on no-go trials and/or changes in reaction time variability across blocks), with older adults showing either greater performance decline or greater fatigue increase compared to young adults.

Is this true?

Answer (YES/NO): NO